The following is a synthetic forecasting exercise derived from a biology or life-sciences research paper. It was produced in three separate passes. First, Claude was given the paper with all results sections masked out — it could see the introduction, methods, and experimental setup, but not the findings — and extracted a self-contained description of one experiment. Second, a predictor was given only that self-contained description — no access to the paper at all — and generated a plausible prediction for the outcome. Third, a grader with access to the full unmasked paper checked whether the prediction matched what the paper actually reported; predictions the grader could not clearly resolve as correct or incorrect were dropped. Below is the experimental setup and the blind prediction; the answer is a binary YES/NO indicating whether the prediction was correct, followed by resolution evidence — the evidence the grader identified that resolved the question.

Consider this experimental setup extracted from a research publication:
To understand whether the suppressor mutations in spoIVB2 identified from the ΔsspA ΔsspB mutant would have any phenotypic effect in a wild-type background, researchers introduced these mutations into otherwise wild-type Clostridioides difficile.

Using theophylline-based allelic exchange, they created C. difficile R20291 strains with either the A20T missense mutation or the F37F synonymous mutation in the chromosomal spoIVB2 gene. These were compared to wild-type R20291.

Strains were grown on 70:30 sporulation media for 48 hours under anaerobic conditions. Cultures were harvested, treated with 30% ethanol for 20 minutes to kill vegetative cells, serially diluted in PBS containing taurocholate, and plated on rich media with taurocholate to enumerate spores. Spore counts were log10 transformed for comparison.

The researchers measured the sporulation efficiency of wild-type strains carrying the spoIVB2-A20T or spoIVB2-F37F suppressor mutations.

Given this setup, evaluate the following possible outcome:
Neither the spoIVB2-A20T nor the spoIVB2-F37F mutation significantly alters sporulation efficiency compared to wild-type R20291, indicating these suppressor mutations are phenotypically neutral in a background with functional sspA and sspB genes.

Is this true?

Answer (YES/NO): YES